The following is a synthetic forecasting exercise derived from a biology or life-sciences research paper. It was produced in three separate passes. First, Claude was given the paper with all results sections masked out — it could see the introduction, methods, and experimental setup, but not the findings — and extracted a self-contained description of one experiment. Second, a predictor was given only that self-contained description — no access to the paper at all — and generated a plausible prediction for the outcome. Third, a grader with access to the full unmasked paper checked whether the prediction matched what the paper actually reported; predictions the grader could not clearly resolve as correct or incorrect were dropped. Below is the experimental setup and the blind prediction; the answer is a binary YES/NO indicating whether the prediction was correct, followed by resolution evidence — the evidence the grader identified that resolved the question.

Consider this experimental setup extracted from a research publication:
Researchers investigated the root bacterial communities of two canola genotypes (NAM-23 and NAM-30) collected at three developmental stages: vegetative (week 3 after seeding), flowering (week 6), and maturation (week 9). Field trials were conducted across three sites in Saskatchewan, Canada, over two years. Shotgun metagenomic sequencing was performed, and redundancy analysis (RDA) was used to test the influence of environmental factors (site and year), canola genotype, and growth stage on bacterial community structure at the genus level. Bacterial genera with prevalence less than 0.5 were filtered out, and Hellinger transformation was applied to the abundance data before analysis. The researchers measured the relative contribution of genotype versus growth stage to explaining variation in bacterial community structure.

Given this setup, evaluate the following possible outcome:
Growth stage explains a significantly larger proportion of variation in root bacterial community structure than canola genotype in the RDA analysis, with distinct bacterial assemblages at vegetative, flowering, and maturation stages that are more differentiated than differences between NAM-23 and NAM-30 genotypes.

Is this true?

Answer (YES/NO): YES